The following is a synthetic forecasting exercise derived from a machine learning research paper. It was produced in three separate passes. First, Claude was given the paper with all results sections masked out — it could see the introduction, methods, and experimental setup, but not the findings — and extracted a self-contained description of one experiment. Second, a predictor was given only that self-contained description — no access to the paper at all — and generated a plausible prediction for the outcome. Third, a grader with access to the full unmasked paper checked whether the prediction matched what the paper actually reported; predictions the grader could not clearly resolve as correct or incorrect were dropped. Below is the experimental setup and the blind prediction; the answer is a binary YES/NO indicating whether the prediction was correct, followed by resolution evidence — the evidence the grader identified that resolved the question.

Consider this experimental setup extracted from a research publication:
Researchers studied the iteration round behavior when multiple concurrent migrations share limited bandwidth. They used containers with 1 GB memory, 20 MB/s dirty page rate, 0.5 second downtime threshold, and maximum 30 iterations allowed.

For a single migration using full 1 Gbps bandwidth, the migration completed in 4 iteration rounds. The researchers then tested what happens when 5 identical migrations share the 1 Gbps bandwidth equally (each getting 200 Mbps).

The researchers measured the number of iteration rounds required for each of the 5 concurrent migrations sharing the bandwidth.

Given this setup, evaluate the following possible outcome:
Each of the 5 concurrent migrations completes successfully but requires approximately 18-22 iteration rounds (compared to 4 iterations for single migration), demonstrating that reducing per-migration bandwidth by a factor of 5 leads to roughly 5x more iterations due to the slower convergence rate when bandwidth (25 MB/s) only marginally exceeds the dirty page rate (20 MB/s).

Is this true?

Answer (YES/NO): NO